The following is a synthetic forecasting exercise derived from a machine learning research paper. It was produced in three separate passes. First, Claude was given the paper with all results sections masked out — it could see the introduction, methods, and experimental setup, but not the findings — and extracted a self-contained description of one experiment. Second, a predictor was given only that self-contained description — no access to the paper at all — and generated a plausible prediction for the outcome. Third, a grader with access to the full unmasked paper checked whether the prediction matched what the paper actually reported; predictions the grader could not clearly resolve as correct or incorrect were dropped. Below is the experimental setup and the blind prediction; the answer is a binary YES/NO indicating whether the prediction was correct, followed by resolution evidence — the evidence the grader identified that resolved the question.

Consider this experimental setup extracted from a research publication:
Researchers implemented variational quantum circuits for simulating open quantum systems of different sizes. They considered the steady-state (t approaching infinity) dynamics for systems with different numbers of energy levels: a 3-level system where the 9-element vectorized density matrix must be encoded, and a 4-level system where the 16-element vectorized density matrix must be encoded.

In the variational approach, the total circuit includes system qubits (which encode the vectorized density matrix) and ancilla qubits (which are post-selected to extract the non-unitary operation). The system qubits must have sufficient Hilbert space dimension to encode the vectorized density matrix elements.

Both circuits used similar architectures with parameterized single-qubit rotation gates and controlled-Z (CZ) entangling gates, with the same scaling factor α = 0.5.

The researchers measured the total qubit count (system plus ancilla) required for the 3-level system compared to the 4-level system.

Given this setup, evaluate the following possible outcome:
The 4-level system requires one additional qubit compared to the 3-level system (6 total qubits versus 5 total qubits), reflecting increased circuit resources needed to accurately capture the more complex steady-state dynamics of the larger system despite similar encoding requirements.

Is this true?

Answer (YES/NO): NO